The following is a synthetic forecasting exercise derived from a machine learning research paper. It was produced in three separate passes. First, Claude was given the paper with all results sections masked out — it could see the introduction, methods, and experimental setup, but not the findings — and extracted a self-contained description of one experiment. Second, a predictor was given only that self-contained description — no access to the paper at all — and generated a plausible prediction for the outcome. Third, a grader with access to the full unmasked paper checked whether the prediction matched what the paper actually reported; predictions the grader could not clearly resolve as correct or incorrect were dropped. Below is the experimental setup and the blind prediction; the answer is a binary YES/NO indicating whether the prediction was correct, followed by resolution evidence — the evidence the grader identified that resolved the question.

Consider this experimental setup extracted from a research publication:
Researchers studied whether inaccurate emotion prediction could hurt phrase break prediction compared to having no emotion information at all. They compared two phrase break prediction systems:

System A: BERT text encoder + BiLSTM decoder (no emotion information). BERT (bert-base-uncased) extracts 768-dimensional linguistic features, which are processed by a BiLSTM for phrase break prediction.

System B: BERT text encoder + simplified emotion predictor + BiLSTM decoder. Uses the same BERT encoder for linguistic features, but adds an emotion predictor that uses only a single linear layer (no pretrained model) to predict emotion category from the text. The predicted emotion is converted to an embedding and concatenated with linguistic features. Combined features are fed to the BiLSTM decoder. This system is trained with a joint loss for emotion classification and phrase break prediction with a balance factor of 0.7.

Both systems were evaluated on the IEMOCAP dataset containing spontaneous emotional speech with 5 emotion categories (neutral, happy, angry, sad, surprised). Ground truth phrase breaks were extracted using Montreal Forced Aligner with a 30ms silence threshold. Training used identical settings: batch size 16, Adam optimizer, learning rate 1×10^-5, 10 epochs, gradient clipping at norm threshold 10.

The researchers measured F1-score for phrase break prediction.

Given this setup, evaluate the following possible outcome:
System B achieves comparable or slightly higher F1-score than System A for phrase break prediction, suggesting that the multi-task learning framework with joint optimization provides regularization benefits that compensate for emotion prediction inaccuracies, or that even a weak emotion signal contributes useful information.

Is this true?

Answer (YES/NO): NO